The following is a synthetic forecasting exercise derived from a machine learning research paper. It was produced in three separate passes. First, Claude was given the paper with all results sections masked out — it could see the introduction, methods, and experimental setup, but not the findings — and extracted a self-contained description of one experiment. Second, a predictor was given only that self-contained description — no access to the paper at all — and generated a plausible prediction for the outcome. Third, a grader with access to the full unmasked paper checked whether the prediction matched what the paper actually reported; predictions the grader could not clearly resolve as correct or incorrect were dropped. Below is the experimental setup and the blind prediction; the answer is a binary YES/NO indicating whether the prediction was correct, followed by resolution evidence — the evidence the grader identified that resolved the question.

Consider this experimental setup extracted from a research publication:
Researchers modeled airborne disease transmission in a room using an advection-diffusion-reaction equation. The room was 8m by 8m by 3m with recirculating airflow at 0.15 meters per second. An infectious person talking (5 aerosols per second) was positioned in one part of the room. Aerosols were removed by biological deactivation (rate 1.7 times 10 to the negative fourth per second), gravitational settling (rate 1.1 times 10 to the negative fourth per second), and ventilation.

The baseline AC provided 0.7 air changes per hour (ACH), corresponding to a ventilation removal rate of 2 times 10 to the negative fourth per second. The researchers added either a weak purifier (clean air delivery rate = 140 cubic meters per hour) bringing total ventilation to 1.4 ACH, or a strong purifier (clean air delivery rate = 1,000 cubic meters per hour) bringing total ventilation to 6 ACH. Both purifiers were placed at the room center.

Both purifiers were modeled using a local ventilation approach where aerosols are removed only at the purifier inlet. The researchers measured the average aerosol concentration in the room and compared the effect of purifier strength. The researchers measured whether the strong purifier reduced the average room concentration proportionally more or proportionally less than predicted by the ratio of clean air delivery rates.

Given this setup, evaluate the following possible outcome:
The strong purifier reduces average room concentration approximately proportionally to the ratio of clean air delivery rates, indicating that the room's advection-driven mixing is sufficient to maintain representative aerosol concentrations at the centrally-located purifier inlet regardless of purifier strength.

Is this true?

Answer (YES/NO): NO